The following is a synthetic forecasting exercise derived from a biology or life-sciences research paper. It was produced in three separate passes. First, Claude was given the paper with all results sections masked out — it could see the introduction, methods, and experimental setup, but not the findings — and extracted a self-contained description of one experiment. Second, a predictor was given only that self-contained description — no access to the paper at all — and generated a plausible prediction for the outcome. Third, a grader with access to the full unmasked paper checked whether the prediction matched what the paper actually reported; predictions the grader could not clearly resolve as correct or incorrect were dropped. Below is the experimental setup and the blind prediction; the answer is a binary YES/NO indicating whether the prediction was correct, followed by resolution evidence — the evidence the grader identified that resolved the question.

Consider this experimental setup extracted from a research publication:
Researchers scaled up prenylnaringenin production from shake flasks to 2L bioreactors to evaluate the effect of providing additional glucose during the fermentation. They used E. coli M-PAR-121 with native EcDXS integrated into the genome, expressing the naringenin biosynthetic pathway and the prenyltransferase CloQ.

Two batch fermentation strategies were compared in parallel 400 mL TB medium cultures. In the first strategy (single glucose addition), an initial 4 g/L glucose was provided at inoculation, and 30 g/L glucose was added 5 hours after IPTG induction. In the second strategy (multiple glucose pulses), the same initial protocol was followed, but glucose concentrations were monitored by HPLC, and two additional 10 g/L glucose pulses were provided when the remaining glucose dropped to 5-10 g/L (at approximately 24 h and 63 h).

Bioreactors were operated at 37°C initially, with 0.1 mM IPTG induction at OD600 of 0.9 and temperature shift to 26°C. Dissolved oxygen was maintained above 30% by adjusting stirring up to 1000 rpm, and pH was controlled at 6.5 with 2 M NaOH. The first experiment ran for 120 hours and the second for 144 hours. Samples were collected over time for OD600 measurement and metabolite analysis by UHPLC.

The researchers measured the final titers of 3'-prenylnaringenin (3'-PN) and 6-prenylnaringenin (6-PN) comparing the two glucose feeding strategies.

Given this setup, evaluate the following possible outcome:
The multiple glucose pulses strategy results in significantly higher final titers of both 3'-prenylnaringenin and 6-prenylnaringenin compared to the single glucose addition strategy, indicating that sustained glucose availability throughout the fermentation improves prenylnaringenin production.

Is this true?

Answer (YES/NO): YES